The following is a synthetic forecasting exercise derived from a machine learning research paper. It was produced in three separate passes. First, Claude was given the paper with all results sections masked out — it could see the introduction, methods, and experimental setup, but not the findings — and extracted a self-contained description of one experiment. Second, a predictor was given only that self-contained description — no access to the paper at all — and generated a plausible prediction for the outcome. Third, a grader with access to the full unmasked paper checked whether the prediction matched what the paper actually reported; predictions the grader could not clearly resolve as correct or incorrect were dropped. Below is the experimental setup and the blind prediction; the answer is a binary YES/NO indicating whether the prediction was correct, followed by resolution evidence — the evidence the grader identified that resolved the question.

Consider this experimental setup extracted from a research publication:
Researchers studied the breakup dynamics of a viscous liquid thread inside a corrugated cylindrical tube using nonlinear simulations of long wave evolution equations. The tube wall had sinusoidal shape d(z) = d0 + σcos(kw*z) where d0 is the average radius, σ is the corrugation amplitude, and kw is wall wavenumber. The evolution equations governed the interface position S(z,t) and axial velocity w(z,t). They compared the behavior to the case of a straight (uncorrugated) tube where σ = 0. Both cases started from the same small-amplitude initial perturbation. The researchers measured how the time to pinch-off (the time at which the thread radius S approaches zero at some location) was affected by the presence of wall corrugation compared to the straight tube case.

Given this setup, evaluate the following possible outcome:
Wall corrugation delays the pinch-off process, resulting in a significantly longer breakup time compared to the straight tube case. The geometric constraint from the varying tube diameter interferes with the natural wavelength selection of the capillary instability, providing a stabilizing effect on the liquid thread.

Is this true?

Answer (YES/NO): NO